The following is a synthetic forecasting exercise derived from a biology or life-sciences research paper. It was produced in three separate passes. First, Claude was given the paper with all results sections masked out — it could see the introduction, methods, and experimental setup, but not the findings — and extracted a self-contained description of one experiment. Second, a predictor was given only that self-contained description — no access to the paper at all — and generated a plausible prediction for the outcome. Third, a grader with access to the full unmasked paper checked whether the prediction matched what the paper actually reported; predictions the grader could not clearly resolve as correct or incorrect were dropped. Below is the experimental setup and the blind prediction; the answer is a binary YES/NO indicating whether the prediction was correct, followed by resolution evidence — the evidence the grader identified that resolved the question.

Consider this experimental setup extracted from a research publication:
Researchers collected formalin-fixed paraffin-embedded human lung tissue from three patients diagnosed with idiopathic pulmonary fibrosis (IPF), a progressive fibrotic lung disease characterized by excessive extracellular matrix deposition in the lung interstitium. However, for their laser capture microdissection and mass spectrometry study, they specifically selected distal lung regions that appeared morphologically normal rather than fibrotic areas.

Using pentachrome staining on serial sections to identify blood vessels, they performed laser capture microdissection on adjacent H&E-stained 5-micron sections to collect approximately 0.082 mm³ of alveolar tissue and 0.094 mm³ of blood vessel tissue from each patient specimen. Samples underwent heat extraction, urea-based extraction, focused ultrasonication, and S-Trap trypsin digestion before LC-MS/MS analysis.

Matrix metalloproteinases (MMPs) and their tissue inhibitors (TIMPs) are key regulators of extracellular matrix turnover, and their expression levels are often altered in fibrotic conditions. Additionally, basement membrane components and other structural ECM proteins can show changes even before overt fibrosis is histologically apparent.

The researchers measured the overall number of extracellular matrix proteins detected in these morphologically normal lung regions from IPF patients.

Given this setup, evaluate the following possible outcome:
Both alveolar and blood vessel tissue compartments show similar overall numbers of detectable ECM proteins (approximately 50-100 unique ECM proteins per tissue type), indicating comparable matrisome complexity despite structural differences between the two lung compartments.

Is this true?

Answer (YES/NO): NO